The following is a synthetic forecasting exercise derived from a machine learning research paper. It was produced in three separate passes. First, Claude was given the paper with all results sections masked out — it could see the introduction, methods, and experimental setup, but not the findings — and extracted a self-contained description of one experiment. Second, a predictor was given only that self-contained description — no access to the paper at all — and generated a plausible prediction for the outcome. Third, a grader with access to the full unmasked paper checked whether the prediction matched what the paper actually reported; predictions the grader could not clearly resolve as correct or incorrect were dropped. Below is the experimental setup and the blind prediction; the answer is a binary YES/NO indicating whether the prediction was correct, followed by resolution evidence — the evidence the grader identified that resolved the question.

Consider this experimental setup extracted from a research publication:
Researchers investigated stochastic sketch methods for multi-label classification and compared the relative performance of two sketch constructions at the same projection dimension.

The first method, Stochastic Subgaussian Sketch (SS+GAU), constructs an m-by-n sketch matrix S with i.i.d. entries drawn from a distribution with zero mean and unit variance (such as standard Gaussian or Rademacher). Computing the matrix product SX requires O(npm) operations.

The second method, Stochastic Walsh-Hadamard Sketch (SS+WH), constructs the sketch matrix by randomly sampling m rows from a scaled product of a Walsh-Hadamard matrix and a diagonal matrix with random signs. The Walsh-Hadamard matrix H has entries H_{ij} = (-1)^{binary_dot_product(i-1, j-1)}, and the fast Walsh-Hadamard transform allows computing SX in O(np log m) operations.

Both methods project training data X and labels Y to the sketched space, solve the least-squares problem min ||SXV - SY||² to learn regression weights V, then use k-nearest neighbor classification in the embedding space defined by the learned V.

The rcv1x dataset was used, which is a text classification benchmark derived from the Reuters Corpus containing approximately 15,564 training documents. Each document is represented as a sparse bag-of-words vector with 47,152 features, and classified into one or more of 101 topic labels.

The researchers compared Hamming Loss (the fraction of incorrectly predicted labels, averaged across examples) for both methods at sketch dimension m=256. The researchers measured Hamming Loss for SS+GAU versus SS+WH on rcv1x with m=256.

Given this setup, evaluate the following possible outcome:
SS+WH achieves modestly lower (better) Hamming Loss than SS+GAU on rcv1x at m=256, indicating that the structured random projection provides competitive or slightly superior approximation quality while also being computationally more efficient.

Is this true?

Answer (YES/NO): NO